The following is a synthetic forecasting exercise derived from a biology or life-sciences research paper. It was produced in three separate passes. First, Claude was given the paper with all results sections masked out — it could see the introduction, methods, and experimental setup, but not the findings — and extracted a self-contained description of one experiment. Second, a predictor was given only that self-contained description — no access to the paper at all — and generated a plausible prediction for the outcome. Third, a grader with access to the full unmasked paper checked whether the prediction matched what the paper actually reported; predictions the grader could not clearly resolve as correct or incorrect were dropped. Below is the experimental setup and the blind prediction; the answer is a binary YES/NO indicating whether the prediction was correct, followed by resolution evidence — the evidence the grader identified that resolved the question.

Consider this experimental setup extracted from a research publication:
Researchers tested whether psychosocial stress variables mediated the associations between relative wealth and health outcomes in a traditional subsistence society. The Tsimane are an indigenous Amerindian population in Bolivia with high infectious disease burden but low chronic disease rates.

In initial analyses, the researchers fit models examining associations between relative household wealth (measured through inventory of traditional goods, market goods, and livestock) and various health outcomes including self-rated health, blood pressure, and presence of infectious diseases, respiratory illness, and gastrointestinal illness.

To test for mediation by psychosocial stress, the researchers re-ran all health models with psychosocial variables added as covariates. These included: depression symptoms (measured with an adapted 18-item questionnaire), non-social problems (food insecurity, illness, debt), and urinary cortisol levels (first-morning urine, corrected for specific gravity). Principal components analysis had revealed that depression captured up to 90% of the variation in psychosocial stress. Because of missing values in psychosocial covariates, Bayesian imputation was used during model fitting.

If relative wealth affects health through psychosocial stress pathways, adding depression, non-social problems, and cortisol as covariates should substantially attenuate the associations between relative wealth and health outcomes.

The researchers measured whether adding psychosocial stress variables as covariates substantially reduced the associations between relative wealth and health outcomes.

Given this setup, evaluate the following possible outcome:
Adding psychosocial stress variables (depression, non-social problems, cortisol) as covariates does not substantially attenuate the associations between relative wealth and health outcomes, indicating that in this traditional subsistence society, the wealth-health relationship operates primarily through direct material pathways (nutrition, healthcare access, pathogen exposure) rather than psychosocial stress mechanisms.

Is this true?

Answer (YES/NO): YES